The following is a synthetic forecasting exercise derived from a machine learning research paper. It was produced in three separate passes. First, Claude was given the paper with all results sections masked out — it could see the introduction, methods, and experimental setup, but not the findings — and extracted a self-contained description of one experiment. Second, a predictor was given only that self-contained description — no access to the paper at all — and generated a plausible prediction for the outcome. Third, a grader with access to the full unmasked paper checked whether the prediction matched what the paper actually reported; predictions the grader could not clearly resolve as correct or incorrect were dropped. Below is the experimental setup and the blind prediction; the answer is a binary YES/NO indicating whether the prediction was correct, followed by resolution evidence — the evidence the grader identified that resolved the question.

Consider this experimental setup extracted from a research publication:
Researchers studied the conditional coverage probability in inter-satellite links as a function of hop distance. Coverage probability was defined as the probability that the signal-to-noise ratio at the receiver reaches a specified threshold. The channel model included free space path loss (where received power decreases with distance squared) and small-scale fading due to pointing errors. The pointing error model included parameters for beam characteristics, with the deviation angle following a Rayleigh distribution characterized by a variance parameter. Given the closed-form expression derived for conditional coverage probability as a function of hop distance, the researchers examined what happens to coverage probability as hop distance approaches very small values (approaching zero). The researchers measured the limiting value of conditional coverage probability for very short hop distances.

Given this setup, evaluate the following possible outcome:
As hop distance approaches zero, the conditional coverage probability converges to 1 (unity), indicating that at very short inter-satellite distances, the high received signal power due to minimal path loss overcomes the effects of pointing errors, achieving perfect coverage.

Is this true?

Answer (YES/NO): NO